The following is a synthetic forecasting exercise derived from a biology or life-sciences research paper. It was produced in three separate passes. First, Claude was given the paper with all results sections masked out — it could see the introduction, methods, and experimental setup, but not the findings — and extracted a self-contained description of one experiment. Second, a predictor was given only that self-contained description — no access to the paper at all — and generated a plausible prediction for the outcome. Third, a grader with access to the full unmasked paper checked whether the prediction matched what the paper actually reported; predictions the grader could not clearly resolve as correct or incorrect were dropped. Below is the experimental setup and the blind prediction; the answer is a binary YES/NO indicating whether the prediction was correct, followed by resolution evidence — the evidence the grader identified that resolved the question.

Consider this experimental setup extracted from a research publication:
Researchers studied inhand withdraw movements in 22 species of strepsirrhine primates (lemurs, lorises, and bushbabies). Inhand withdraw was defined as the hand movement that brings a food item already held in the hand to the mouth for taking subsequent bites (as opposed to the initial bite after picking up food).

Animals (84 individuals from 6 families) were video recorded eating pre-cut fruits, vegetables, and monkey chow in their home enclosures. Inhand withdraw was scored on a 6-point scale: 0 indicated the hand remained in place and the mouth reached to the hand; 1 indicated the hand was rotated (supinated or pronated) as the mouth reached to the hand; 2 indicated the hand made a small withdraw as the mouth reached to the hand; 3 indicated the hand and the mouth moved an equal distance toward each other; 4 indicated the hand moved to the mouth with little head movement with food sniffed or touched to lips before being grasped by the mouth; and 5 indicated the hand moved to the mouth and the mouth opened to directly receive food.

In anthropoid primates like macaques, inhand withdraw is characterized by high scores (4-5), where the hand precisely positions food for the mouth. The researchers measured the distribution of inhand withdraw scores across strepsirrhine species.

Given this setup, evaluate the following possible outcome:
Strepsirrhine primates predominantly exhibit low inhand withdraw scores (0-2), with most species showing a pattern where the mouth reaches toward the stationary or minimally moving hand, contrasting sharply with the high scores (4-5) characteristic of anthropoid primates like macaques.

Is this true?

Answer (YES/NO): NO